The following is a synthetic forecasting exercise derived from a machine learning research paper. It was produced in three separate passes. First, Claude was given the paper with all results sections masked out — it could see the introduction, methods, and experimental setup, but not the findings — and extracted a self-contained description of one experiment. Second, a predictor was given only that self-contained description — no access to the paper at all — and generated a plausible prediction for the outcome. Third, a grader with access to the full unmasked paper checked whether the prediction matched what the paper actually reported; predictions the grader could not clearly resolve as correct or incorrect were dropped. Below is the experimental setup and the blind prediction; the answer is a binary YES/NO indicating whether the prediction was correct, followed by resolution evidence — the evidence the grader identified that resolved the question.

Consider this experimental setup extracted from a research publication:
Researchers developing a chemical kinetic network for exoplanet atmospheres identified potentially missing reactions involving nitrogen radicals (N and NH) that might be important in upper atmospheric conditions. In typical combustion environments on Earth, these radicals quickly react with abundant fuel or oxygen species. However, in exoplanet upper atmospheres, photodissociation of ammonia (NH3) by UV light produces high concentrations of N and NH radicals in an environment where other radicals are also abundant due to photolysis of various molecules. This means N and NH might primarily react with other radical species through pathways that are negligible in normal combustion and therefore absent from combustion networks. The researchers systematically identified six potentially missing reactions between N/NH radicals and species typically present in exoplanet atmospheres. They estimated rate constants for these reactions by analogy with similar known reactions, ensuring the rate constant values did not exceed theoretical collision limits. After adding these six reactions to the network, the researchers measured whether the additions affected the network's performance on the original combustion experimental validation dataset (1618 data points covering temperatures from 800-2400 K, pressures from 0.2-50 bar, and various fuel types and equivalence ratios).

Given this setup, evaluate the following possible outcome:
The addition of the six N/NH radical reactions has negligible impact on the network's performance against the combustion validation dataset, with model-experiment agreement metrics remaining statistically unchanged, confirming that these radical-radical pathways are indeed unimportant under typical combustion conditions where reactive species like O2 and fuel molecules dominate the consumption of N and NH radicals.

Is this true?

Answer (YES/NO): YES